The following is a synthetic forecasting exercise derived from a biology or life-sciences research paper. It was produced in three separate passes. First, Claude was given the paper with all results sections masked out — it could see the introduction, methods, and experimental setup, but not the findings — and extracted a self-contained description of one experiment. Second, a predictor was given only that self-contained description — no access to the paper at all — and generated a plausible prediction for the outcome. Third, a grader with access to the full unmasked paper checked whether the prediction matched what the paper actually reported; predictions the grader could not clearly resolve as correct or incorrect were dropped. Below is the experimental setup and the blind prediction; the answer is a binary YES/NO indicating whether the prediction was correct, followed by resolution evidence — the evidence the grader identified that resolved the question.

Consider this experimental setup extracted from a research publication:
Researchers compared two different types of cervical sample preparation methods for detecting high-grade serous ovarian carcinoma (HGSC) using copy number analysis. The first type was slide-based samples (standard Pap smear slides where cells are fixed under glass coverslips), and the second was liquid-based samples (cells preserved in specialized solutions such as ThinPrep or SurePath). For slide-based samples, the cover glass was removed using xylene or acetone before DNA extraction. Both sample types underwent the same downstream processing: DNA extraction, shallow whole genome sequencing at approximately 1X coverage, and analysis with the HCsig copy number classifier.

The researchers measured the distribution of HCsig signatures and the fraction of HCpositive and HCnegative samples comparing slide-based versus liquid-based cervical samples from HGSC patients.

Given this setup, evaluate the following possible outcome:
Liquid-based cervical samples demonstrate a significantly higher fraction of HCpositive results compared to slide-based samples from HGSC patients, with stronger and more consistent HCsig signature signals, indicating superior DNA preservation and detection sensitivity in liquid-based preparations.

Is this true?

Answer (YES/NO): NO